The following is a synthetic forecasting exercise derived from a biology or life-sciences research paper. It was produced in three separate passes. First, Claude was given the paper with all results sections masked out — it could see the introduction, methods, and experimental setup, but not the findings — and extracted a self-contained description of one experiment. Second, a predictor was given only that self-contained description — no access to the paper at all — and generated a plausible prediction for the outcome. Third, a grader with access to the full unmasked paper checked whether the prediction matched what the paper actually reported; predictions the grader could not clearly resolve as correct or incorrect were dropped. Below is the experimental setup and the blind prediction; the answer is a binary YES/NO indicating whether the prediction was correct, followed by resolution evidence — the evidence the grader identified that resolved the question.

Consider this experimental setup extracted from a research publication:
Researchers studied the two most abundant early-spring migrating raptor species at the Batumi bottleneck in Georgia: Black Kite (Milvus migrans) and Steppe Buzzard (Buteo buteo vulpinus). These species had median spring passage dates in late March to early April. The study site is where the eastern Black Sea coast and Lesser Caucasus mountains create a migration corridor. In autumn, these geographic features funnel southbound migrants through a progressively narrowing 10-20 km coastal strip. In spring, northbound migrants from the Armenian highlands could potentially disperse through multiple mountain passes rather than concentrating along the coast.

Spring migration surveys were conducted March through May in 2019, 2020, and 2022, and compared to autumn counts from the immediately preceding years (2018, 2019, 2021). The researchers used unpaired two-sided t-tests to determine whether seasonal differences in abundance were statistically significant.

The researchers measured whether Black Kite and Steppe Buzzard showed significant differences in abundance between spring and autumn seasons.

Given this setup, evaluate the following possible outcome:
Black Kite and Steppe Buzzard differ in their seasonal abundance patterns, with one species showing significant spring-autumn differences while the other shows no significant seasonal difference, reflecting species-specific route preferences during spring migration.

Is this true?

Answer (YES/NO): NO